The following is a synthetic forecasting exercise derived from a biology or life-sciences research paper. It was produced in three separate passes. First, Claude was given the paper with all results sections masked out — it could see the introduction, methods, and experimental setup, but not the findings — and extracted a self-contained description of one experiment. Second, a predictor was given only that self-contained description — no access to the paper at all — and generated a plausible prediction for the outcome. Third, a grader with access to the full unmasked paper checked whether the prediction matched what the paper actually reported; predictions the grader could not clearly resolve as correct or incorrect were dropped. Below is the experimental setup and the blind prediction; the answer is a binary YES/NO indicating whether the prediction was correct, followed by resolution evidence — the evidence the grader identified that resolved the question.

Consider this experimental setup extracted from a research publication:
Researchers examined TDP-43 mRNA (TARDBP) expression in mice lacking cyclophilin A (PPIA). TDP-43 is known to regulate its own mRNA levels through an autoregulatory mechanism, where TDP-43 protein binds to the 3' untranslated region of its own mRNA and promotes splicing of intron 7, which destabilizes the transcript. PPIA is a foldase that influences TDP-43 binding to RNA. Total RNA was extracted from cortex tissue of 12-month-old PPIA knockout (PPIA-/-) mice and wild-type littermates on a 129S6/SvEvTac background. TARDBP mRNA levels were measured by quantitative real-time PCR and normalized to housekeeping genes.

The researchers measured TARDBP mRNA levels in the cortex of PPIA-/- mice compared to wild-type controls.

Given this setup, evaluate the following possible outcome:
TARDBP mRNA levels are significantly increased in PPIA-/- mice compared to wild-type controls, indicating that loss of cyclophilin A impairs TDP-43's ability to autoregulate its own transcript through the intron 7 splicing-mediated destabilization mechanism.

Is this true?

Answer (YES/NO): NO